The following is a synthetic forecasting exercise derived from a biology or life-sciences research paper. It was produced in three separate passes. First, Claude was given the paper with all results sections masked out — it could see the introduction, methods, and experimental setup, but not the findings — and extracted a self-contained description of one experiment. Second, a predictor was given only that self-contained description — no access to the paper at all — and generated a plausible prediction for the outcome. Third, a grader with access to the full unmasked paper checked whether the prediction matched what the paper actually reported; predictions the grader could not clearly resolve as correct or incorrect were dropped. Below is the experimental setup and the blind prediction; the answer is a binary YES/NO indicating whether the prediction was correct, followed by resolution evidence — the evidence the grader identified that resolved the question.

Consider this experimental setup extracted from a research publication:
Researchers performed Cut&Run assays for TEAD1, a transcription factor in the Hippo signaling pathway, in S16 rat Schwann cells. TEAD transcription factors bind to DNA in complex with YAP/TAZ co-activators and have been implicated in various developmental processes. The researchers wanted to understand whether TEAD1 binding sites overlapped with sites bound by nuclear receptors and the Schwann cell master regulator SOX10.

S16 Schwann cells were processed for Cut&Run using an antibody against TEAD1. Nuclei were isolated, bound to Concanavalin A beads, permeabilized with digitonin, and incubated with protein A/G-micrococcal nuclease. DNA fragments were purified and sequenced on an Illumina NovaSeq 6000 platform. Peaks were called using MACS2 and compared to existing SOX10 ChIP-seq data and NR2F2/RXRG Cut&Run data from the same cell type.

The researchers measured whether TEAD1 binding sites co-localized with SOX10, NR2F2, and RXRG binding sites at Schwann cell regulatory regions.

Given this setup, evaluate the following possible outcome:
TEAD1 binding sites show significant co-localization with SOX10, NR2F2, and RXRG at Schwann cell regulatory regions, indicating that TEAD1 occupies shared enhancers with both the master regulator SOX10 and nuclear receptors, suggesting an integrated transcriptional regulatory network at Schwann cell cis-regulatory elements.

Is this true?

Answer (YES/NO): YES